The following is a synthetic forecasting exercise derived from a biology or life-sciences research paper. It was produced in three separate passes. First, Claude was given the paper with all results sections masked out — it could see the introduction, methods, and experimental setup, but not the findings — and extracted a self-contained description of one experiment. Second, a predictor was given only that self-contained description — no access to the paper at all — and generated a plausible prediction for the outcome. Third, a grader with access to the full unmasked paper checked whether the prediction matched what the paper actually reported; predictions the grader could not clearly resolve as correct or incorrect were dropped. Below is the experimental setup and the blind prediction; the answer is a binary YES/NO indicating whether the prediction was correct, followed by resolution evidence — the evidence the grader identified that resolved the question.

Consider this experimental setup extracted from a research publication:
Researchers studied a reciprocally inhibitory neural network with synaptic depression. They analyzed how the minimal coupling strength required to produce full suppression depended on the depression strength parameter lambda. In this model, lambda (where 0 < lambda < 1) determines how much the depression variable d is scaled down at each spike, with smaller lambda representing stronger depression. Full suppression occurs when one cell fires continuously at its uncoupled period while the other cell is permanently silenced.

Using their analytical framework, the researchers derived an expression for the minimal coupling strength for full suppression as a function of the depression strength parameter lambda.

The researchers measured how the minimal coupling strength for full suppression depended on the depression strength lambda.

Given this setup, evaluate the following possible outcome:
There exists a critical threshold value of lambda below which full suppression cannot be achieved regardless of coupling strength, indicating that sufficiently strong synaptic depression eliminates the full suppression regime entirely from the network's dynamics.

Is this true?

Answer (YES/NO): NO